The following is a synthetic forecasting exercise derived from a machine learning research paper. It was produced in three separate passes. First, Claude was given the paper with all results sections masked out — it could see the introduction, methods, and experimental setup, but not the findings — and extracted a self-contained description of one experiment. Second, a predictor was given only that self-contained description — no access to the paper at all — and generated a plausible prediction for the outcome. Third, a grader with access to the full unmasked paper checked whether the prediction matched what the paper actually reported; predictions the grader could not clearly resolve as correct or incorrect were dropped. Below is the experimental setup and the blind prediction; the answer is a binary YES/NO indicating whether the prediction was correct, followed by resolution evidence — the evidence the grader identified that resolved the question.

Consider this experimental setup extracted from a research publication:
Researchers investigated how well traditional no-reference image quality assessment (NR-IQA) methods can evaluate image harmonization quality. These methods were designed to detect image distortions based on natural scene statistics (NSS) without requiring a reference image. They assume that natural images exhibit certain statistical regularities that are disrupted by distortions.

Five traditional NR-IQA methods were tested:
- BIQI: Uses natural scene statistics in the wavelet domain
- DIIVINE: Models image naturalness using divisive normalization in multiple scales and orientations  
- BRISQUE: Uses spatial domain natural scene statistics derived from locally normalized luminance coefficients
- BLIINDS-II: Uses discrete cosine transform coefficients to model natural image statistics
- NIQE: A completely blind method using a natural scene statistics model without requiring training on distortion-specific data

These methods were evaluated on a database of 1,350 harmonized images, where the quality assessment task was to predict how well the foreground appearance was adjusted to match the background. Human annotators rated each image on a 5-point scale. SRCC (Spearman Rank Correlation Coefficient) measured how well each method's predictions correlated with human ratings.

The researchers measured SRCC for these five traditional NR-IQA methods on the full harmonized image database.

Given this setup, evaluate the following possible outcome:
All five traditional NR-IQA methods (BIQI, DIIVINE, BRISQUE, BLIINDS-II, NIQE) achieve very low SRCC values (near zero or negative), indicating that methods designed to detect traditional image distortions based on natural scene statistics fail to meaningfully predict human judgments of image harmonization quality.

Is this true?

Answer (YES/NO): NO